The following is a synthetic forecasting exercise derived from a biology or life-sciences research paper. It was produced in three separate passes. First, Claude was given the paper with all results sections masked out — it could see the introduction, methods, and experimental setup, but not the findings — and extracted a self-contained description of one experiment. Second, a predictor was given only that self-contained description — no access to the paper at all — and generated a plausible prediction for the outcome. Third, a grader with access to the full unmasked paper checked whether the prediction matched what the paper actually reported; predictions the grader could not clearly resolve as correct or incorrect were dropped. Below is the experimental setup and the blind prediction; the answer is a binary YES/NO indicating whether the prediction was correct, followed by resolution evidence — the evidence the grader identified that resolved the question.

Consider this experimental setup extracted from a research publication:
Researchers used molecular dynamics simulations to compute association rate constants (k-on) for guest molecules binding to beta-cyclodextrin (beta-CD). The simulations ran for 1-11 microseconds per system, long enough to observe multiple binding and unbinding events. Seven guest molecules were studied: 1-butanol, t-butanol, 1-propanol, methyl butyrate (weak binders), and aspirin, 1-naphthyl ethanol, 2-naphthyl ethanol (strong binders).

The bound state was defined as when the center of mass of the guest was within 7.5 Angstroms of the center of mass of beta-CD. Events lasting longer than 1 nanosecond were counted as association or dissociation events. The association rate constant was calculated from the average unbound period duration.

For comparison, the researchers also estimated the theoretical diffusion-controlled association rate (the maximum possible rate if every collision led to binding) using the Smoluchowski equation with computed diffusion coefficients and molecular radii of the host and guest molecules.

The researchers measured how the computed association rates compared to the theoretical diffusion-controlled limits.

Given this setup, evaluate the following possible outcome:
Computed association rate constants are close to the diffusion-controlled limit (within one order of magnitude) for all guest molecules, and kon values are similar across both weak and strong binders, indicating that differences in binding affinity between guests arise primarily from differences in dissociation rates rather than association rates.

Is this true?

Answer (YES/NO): NO